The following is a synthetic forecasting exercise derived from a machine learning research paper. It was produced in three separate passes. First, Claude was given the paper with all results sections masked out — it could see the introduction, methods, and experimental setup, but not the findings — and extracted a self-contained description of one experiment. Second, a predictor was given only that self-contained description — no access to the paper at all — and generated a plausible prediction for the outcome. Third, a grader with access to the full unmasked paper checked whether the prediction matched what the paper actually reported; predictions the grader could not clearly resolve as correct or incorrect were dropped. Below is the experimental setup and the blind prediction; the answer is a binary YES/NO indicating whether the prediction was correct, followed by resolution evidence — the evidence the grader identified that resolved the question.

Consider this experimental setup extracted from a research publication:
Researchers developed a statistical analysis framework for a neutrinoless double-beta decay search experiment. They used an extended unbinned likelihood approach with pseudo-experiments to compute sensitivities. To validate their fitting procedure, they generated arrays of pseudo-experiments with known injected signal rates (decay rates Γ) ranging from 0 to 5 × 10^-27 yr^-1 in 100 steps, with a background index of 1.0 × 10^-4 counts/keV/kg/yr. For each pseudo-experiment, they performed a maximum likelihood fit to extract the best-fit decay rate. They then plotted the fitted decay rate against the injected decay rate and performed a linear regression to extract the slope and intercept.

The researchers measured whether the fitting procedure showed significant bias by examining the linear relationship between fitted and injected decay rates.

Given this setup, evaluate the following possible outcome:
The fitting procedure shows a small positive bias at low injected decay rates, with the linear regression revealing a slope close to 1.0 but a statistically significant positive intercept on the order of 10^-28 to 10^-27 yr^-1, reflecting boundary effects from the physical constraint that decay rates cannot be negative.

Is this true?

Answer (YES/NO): NO